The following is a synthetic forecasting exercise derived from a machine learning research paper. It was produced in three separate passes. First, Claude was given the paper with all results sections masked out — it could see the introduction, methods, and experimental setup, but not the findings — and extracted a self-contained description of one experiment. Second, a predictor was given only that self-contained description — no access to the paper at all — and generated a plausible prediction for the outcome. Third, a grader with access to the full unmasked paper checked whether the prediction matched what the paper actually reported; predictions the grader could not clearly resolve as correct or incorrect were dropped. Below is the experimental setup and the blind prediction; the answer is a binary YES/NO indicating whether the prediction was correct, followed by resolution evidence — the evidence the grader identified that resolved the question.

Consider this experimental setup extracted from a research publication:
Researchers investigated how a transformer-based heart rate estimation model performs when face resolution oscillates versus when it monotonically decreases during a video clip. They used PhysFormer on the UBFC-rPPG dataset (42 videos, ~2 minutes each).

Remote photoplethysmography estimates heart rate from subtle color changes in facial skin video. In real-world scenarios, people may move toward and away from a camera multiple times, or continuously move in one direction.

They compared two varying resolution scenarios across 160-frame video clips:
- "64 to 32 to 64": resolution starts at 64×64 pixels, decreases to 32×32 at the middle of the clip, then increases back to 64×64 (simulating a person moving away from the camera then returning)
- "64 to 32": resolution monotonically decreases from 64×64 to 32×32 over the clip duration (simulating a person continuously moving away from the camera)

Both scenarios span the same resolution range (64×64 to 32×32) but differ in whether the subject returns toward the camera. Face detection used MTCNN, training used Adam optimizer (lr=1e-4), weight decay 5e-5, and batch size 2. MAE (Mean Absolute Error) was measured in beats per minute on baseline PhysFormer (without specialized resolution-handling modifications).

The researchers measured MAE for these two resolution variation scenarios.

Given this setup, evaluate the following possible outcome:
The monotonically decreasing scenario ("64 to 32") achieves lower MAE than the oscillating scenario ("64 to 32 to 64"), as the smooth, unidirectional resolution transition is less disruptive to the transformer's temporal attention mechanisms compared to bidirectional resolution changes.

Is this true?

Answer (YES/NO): NO